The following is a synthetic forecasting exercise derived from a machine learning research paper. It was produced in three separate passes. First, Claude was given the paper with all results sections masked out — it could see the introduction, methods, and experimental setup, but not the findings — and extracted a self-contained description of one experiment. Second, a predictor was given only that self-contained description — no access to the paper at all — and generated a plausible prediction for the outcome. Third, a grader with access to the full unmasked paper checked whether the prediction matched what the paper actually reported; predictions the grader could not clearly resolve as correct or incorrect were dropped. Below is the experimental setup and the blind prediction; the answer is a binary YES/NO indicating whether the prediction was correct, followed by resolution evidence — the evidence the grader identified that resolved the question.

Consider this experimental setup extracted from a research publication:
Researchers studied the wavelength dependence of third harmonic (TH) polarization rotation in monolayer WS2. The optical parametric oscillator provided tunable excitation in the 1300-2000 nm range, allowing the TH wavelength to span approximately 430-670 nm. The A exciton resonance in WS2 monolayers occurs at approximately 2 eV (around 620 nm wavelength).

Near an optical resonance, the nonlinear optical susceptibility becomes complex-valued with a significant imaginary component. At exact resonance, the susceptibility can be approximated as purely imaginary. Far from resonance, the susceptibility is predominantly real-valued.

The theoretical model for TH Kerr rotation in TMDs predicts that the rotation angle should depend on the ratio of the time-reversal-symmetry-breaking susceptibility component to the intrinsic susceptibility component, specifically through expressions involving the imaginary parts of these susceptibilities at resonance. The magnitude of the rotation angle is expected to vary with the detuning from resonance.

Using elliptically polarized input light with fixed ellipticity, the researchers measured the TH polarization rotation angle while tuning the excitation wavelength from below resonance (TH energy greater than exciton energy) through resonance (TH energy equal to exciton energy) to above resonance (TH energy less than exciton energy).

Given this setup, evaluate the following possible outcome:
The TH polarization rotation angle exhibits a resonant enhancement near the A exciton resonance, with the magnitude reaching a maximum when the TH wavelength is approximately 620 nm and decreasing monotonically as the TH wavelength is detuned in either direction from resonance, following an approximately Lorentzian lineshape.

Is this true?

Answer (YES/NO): YES